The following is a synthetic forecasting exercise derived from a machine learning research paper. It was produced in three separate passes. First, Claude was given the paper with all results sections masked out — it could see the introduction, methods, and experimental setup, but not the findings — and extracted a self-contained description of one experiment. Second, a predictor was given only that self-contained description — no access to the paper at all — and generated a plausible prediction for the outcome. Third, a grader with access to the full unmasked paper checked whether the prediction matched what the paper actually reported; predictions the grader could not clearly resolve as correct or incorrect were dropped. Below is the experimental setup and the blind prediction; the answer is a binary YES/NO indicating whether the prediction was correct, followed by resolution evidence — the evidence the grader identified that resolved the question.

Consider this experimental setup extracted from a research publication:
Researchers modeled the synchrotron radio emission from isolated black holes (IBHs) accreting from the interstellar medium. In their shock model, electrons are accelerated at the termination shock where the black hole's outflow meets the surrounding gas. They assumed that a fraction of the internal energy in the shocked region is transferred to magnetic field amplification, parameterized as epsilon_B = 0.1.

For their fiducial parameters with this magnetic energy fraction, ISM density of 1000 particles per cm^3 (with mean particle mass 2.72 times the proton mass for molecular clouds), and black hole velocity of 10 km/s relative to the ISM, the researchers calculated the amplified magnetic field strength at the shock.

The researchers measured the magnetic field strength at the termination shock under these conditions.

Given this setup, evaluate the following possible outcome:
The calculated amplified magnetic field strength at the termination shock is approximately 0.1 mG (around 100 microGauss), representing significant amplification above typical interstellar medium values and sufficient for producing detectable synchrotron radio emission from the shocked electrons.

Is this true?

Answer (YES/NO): NO